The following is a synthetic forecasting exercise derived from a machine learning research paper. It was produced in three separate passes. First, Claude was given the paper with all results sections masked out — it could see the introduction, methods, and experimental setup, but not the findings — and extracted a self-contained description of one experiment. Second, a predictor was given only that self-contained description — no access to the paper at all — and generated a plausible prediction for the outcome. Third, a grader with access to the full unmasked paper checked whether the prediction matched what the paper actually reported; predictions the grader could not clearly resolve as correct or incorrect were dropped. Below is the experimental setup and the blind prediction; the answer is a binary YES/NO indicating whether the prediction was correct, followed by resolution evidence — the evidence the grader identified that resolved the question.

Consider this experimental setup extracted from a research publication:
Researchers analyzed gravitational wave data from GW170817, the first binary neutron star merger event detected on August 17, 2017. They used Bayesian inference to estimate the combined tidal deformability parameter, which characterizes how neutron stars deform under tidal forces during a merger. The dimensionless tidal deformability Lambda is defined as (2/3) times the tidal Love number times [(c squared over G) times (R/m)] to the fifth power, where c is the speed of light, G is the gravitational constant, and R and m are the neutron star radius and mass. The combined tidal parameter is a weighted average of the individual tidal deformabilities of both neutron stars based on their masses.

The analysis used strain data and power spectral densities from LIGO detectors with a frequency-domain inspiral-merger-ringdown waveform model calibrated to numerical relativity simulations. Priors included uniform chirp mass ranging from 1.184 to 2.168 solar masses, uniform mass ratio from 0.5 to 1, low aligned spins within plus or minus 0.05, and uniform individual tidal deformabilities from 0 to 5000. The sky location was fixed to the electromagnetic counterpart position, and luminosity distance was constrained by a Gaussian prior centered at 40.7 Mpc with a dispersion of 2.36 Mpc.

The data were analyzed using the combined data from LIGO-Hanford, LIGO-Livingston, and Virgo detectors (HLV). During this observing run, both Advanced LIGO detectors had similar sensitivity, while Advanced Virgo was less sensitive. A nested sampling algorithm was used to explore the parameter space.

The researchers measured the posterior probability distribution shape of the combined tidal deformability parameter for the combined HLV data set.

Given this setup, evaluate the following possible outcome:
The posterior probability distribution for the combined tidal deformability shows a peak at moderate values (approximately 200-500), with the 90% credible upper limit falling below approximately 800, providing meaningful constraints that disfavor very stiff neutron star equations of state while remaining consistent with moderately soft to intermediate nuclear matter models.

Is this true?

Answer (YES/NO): NO